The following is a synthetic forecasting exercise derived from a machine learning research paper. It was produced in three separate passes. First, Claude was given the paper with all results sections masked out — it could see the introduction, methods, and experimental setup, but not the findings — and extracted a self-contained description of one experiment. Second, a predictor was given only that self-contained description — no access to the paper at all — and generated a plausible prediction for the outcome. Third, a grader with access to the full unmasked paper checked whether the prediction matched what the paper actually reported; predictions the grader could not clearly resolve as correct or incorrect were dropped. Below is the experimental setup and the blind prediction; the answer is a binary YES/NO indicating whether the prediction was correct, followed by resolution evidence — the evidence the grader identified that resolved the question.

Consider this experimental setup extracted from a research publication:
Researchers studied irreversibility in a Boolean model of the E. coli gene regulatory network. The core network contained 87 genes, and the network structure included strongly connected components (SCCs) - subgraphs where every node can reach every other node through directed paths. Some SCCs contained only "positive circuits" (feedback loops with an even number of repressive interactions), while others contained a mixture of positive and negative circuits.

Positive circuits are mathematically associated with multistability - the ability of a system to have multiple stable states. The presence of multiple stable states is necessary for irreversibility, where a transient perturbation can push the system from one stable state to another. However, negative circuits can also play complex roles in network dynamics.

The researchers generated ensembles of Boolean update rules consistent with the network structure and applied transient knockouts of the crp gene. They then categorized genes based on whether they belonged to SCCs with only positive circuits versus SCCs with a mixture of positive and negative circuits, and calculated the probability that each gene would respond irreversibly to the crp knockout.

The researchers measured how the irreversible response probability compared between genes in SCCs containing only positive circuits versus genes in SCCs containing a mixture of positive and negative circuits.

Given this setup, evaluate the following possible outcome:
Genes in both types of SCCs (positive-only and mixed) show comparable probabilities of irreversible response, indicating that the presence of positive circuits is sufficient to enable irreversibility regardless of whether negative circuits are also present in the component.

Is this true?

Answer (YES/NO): NO